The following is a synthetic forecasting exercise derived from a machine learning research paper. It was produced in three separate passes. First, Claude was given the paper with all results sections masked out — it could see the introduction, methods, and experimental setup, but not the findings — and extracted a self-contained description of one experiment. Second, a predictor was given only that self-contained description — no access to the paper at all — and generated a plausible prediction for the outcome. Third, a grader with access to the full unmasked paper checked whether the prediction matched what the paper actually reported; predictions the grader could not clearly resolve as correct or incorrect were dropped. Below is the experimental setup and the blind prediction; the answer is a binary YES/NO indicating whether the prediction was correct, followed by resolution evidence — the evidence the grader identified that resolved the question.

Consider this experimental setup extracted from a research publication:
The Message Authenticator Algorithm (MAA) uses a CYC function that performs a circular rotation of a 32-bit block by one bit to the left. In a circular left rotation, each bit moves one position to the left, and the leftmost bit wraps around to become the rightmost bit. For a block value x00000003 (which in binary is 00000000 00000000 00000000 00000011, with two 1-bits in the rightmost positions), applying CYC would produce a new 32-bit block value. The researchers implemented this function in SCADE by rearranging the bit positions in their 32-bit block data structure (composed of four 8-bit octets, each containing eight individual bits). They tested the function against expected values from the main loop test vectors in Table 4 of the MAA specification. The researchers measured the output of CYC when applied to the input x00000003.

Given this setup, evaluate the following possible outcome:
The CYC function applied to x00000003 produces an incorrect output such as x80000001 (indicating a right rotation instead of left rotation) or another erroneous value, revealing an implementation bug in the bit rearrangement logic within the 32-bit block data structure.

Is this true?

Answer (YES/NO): NO